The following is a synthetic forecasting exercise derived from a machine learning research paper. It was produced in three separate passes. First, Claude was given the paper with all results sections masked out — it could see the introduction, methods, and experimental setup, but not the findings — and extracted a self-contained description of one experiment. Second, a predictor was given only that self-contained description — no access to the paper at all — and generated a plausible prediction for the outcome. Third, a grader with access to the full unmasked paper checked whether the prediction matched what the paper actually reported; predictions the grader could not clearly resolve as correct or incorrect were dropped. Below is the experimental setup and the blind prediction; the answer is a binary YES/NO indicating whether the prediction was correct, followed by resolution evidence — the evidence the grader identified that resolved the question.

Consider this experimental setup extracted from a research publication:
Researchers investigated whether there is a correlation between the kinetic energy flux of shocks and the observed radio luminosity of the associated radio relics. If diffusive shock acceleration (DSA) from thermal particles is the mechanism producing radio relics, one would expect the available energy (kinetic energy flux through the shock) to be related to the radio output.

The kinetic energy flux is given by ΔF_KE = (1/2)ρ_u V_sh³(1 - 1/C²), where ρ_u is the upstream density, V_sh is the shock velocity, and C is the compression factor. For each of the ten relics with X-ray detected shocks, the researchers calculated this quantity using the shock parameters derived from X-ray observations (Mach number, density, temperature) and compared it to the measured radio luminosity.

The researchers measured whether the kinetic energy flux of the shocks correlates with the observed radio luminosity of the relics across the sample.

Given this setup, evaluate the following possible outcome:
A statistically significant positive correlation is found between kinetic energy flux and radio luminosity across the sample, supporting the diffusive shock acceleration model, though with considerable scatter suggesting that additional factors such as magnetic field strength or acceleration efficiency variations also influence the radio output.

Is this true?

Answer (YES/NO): NO